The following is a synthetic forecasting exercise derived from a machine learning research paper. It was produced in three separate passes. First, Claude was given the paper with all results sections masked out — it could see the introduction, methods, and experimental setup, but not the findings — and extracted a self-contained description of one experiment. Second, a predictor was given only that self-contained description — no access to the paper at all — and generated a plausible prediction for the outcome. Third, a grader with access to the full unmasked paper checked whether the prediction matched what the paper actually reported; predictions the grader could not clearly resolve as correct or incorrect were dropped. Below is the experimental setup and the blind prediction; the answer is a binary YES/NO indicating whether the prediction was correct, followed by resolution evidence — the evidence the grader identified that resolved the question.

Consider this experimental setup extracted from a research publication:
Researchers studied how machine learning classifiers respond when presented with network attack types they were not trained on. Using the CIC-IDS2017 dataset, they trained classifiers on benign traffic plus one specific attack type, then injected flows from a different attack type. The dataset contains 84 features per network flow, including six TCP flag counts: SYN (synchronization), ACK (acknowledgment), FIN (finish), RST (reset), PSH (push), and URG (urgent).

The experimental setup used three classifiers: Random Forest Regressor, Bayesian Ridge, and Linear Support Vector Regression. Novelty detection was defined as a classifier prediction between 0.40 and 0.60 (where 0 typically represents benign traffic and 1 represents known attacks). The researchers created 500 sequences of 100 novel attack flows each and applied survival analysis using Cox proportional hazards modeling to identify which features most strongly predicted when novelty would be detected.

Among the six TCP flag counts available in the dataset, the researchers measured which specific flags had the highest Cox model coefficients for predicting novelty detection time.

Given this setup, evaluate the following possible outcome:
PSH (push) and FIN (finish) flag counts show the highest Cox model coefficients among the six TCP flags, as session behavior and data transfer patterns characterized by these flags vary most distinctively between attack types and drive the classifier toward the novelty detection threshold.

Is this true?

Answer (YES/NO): NO